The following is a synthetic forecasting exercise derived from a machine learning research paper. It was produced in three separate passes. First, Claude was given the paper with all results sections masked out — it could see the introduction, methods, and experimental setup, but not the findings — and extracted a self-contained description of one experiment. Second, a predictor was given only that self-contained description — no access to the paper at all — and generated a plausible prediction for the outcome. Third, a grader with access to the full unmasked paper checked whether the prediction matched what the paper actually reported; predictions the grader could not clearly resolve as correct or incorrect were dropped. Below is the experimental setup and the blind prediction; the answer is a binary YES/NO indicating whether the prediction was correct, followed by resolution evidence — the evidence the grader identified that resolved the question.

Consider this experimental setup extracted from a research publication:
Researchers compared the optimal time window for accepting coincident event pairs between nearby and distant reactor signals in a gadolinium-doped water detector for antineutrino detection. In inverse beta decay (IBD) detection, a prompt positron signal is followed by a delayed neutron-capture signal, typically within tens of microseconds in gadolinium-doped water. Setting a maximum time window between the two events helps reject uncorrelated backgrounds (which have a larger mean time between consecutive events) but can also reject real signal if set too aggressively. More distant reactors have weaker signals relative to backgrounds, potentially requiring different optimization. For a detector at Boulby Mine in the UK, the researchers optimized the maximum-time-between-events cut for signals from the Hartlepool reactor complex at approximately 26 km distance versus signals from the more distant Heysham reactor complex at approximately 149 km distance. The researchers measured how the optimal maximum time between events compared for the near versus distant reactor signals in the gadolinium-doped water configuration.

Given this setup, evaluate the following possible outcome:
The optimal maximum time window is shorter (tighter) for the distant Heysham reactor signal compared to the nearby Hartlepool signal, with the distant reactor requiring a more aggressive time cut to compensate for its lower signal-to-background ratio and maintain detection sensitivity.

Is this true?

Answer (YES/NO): NO